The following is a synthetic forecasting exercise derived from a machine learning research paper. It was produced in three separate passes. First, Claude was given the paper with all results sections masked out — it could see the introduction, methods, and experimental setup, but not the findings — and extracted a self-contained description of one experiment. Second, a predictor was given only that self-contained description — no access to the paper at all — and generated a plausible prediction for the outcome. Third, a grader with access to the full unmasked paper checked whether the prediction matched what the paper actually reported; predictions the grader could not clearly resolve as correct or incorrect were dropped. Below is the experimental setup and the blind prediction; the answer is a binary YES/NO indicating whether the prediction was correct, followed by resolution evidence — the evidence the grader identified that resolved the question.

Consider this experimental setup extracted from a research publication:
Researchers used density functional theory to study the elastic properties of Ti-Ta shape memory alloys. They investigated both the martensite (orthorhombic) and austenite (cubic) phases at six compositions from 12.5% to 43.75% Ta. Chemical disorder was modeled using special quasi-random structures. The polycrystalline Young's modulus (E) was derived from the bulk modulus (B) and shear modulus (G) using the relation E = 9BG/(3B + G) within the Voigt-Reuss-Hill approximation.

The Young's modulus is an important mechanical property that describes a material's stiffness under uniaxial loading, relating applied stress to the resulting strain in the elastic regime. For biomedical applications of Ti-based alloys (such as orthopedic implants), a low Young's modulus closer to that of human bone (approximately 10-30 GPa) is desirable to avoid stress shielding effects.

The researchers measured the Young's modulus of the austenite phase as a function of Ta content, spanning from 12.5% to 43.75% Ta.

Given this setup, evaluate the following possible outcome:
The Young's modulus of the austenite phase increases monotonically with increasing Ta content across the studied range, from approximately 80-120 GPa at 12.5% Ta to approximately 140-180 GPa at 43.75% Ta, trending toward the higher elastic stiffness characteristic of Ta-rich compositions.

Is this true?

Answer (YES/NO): NO